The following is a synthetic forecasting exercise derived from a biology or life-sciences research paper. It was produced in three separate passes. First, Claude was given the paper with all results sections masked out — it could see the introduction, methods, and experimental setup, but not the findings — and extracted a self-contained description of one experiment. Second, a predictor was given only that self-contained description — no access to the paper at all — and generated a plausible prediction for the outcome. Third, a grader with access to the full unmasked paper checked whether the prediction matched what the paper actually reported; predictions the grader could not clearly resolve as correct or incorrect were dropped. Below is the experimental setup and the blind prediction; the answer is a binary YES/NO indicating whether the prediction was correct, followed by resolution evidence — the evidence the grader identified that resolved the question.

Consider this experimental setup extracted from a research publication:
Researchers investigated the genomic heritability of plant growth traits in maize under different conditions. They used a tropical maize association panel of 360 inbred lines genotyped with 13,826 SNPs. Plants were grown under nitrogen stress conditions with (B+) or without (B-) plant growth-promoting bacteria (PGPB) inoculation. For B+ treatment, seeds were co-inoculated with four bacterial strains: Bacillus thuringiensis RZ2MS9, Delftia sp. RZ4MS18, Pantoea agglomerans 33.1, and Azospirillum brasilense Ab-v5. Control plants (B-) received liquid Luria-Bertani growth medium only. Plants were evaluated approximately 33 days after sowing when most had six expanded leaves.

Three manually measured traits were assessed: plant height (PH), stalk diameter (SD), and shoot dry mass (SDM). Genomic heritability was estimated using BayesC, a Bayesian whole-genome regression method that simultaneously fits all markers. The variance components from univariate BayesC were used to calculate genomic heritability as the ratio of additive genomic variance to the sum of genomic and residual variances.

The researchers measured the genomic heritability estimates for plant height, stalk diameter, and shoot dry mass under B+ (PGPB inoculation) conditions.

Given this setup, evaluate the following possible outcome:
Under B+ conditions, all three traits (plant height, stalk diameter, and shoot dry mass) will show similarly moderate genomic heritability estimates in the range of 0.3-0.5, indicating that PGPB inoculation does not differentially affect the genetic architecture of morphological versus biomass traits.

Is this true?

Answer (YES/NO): NO